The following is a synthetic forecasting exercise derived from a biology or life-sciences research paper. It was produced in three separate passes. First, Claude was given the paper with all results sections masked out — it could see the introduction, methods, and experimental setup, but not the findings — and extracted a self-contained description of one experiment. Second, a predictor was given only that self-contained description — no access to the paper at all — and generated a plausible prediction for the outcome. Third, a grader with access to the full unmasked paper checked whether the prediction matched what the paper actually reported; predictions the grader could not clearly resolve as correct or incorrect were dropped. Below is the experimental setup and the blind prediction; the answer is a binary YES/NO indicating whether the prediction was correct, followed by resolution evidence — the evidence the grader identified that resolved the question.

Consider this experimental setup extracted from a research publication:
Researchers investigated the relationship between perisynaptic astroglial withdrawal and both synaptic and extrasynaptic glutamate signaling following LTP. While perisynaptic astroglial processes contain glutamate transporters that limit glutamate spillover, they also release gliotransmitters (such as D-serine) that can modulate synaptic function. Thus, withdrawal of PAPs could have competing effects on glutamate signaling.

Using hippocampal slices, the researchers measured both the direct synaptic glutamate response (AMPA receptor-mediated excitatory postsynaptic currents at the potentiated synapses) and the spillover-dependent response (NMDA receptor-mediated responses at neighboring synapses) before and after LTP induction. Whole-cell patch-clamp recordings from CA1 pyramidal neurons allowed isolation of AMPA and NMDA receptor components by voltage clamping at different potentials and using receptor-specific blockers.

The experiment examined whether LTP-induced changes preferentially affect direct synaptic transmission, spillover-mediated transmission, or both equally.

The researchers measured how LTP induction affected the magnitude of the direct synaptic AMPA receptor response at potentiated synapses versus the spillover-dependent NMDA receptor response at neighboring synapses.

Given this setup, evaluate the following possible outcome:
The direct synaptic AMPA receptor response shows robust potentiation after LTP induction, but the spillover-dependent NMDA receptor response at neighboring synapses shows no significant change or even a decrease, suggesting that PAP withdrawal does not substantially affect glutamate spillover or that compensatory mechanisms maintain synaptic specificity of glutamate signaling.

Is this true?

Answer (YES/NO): NO